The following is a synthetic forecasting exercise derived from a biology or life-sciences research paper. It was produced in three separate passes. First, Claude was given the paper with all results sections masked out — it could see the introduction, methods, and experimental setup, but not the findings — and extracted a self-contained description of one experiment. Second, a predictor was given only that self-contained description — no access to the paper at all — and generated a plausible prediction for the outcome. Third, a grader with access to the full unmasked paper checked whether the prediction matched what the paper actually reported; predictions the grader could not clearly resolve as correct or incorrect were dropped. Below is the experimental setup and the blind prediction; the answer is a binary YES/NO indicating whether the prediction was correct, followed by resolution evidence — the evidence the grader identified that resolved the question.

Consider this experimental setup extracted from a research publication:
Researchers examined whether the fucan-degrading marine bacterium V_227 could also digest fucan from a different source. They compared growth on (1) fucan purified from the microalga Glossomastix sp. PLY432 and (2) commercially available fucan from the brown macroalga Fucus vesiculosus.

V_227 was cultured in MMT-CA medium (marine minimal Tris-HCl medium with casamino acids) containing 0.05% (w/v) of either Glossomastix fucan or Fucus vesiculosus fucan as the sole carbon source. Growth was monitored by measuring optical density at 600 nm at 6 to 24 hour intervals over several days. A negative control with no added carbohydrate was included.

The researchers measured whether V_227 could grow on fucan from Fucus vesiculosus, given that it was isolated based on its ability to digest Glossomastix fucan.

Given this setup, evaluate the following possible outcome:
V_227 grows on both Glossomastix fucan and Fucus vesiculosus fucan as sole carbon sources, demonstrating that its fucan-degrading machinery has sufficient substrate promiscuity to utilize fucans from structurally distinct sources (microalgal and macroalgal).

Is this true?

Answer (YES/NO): NO